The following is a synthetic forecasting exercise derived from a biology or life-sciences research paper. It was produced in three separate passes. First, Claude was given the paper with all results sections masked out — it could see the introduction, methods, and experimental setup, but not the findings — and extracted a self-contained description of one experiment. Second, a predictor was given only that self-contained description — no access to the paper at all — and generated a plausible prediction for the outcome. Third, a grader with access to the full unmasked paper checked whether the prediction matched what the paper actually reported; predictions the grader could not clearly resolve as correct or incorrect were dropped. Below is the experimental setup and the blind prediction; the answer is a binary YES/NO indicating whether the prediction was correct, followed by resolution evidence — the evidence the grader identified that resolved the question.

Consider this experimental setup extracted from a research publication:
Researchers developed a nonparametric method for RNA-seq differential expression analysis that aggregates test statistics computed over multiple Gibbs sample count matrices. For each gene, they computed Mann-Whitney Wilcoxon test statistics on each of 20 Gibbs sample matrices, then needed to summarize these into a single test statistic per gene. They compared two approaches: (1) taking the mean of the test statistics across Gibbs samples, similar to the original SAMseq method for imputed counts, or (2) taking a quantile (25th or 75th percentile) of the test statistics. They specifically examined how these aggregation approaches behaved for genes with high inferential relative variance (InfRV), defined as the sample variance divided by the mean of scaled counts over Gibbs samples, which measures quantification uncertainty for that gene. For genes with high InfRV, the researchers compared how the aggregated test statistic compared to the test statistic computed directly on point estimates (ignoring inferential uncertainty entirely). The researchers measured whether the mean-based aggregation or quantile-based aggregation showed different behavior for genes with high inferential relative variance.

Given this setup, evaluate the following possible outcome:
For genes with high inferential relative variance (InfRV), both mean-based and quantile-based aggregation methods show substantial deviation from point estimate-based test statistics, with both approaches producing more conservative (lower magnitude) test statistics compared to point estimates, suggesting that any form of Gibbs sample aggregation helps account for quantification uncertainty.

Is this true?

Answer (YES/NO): NO